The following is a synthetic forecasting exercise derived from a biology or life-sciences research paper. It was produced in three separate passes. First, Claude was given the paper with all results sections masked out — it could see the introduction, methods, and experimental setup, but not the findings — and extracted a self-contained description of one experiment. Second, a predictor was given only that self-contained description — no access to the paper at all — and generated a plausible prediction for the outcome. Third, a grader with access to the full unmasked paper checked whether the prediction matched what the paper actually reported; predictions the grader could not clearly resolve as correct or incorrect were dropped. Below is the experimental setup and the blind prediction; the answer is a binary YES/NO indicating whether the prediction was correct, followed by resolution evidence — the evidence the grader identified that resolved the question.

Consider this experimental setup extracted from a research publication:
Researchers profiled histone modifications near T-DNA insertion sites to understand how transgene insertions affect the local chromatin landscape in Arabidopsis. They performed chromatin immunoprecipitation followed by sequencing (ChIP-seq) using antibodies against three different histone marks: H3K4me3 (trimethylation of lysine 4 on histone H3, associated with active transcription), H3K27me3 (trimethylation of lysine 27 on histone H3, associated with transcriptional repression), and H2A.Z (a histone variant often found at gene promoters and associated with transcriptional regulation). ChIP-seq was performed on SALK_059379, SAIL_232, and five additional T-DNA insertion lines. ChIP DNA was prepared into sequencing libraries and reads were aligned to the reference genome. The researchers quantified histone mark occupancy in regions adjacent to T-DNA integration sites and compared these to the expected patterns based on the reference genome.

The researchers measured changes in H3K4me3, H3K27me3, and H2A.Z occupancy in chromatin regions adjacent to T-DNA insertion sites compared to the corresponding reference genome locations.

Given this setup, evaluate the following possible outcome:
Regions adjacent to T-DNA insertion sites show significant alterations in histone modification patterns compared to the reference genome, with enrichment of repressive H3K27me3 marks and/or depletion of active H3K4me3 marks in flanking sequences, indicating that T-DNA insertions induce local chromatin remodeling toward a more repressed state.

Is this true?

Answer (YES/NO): NO